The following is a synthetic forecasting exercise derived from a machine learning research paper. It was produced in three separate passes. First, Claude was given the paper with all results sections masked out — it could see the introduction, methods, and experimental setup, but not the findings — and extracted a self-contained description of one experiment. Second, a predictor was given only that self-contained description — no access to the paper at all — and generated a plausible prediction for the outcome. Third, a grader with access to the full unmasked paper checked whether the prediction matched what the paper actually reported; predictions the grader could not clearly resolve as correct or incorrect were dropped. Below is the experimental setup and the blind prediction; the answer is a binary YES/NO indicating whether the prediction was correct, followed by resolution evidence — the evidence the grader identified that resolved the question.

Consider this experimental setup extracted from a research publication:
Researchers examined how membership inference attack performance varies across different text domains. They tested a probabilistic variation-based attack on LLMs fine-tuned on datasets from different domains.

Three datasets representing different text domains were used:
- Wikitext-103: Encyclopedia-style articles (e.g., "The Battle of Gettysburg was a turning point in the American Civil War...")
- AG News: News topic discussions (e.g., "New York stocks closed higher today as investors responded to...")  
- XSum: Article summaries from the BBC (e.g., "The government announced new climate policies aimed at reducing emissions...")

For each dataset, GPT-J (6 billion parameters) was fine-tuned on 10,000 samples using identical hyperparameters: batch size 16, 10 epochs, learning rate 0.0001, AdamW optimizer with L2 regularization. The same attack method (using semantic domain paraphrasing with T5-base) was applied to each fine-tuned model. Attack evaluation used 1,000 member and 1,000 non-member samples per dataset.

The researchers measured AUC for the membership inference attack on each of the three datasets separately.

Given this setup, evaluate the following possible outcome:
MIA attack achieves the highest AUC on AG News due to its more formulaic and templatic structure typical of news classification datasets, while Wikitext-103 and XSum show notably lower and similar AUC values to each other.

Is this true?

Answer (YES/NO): NO